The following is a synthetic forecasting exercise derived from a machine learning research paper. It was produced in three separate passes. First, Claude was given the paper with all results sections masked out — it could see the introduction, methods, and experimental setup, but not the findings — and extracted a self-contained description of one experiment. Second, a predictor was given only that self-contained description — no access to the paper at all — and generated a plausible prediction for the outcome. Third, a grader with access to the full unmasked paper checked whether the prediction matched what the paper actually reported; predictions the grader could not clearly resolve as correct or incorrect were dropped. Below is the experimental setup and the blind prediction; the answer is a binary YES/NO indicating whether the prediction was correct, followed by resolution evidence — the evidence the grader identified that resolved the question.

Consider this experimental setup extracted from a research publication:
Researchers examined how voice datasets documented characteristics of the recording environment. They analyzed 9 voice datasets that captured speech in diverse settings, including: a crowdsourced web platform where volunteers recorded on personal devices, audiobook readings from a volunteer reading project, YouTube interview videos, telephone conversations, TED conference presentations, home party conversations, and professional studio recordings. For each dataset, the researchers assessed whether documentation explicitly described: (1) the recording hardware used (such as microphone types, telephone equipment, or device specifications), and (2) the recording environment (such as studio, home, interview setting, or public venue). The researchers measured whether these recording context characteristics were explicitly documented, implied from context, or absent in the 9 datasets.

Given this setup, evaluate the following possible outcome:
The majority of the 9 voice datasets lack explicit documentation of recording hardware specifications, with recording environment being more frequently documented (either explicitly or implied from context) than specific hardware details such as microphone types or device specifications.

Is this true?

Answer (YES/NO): YES